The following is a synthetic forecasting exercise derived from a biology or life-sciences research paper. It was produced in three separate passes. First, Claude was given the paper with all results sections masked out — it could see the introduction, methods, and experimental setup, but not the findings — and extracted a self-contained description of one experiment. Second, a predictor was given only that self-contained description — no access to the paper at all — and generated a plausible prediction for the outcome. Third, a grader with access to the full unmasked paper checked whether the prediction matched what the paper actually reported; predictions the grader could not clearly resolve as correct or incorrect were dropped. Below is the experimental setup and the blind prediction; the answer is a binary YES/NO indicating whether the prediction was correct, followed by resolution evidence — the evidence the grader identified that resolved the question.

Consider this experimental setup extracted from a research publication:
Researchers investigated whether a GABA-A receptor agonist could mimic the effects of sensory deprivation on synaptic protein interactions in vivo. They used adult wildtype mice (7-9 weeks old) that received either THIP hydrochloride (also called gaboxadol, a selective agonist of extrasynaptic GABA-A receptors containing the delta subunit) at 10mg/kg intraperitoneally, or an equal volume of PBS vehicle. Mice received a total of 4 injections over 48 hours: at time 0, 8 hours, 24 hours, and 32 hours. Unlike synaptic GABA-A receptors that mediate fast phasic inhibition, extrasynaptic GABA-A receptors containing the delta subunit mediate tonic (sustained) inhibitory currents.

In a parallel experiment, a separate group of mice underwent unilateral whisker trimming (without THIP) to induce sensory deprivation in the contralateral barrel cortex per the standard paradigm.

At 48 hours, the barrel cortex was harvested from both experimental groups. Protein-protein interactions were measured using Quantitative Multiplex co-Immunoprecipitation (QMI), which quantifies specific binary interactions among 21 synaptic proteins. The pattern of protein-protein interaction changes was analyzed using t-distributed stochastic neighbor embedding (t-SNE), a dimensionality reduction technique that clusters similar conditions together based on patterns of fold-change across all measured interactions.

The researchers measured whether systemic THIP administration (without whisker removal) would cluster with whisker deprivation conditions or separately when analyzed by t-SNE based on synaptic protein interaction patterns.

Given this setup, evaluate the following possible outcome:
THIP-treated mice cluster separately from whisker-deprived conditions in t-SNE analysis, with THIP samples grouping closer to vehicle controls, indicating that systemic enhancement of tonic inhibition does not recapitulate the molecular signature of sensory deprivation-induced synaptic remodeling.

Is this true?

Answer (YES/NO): NO